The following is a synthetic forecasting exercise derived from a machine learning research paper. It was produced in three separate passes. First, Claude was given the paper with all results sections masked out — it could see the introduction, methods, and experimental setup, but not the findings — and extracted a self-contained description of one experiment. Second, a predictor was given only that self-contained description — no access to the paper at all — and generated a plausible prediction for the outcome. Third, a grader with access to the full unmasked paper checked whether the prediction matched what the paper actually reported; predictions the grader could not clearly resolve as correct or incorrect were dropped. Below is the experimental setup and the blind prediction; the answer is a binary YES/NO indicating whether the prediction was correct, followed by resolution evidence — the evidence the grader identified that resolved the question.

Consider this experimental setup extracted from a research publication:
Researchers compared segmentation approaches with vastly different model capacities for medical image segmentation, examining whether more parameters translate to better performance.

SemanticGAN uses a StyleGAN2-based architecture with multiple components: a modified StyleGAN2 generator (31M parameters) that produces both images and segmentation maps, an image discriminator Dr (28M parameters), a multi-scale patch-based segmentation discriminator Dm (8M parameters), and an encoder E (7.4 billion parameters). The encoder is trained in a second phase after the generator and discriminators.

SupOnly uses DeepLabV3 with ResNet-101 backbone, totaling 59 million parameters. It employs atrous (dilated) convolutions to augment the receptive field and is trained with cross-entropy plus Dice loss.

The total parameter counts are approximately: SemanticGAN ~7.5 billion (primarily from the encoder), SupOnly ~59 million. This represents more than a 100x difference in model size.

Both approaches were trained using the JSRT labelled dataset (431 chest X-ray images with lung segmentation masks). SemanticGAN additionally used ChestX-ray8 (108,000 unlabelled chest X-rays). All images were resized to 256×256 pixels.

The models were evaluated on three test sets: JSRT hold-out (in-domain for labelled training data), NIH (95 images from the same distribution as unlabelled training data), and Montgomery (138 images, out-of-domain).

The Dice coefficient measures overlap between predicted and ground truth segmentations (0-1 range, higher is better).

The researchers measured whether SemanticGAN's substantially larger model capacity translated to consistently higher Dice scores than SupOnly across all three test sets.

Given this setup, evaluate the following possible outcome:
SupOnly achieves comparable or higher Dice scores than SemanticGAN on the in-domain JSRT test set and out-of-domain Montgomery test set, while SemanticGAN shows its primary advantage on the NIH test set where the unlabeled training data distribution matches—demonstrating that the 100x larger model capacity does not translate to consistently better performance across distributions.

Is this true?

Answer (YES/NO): NO